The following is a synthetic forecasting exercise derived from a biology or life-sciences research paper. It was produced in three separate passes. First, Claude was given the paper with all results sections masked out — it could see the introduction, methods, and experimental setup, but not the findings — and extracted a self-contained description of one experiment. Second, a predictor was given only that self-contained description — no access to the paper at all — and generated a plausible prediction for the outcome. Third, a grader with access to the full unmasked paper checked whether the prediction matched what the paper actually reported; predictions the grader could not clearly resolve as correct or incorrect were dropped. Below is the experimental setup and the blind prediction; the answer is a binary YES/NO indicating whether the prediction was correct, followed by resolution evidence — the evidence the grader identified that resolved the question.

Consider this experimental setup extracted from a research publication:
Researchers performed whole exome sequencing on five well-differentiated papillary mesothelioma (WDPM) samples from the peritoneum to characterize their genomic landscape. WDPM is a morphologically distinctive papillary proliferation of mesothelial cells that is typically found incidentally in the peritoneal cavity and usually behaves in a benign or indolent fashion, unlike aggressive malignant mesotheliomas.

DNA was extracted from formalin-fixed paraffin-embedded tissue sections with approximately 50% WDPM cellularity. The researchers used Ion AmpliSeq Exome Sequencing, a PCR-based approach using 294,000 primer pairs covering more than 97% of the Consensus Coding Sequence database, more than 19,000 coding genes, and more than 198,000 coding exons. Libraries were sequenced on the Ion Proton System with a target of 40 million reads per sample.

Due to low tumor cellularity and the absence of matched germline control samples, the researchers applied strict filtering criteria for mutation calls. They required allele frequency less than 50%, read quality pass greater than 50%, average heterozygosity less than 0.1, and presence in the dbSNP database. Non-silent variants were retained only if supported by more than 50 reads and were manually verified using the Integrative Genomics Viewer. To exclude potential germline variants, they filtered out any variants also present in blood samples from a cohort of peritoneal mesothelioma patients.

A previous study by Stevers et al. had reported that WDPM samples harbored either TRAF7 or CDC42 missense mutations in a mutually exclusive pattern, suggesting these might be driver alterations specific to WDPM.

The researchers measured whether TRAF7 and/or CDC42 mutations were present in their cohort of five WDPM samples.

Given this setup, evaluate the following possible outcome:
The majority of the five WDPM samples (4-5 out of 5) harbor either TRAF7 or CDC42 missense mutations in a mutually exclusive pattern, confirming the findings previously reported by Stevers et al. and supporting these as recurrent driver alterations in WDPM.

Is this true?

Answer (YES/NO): NO